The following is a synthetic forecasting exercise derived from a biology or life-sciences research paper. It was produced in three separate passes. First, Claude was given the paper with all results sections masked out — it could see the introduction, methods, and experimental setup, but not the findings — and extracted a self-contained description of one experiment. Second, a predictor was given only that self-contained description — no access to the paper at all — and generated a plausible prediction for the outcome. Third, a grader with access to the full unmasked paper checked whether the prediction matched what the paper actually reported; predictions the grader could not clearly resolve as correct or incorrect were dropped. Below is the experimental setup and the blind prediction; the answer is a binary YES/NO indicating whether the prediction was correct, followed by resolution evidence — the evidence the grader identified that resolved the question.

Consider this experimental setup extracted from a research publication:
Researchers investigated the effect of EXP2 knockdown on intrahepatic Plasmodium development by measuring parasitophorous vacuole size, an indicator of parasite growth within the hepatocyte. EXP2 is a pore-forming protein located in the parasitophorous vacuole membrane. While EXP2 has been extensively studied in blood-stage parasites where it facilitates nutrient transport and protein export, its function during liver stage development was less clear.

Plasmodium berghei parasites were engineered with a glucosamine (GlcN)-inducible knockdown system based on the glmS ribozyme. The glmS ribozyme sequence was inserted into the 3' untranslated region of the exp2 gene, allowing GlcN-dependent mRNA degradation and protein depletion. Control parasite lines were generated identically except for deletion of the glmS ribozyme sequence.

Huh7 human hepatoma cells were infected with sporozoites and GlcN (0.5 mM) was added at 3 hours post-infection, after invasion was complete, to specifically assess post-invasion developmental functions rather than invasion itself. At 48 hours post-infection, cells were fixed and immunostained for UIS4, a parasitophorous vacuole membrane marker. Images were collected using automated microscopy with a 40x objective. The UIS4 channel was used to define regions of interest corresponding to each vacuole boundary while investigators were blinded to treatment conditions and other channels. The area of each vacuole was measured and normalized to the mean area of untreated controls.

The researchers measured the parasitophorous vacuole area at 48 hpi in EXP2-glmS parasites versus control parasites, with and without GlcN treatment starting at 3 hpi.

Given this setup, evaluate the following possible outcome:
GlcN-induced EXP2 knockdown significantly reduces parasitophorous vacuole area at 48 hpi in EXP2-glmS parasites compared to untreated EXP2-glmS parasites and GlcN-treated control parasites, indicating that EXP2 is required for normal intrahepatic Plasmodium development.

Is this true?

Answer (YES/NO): YES